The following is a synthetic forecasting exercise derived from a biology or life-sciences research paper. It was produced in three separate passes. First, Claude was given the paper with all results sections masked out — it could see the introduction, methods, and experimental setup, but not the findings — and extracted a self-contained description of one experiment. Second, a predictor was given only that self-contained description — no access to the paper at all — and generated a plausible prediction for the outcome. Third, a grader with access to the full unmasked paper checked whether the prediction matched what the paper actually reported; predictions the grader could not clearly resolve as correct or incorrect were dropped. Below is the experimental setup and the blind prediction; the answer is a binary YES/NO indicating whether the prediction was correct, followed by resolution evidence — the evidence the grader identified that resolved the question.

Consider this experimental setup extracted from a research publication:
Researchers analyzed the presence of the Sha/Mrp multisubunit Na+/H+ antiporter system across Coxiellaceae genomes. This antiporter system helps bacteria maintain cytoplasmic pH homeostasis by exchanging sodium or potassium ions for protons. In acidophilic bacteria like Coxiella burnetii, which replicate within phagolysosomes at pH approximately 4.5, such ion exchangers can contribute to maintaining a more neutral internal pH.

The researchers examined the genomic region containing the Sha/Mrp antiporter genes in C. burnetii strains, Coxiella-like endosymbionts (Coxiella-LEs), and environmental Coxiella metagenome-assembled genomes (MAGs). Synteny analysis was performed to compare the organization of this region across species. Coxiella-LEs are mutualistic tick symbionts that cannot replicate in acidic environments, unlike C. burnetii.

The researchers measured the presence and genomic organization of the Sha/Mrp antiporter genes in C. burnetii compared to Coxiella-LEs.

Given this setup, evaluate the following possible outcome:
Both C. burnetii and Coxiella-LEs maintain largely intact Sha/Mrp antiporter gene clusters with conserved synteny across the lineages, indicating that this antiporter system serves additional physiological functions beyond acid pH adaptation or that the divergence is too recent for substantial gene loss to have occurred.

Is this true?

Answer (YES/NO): NO